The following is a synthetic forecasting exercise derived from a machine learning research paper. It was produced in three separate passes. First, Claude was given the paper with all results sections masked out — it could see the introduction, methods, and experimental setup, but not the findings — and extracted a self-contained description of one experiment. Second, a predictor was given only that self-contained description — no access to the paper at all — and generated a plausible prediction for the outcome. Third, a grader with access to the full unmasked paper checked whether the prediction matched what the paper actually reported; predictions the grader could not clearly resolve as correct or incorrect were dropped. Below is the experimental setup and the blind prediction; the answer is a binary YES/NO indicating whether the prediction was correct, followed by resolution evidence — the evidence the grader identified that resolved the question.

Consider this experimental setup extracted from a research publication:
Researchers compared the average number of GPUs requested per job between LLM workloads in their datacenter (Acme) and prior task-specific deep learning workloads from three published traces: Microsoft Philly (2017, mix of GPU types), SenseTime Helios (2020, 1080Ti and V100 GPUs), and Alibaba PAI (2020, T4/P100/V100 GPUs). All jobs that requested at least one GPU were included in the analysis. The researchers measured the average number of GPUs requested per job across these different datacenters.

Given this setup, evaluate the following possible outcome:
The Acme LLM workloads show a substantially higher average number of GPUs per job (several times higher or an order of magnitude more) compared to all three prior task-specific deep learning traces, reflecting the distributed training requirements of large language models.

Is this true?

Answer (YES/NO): NO